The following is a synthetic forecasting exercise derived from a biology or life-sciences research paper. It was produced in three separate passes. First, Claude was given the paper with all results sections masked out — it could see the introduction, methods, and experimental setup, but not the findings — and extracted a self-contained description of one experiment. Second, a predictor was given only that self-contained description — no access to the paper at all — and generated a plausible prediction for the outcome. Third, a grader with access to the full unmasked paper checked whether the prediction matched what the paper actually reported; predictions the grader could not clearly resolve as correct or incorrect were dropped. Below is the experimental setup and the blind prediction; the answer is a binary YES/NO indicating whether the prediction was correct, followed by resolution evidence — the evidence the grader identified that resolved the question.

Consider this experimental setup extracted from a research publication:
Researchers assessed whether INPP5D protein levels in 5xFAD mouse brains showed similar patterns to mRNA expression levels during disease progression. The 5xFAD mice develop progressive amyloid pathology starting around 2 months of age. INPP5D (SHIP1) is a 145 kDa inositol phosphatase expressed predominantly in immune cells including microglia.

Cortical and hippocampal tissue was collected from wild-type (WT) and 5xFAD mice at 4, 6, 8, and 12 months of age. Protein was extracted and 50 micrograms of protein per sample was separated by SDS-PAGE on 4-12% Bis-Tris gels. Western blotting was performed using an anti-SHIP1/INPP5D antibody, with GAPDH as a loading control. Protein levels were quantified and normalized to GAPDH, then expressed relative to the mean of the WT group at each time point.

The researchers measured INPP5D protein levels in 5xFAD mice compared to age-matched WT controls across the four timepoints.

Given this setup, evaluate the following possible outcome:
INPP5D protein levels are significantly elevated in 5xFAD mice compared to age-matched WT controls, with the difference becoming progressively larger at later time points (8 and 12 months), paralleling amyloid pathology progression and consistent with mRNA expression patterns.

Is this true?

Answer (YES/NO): NO